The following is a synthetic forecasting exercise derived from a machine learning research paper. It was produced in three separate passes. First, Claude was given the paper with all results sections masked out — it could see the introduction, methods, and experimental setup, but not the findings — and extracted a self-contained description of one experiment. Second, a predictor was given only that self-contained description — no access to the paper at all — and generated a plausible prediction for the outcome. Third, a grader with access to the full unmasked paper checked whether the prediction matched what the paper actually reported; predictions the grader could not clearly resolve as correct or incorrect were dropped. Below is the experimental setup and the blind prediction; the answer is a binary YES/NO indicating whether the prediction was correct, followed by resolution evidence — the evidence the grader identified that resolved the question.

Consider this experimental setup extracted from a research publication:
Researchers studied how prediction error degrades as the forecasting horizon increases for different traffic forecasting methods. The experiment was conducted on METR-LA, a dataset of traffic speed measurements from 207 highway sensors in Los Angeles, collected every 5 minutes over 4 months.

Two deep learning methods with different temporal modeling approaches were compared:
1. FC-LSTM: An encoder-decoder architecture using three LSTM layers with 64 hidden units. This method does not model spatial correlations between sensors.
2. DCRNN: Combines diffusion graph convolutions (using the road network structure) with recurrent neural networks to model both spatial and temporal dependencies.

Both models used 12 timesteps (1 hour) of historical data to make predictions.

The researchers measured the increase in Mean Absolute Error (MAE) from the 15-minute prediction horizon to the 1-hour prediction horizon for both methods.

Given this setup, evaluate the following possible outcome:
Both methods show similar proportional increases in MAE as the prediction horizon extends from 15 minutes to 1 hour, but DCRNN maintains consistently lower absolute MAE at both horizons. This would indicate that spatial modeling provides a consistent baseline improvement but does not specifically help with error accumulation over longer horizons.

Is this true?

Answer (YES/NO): NO